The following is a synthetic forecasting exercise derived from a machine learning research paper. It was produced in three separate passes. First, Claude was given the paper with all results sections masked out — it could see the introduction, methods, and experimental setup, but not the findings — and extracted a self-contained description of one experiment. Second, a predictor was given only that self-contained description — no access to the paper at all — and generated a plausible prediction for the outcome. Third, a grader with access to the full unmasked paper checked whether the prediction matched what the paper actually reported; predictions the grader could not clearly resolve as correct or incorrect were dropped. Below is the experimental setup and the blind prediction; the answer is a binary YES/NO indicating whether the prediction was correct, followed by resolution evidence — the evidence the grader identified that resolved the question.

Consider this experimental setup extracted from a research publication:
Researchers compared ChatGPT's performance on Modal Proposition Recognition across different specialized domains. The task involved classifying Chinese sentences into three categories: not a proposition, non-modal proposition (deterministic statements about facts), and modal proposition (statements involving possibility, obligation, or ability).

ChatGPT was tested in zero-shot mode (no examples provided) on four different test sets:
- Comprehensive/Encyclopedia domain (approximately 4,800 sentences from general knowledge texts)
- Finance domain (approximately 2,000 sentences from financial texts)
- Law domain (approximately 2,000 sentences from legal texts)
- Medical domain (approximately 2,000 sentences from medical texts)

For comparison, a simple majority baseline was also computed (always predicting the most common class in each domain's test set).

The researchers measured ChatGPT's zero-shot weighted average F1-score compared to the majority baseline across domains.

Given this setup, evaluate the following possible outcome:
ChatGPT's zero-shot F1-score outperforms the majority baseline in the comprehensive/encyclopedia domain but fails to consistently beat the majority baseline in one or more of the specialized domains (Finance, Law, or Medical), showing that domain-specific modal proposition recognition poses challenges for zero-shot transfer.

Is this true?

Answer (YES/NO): NO